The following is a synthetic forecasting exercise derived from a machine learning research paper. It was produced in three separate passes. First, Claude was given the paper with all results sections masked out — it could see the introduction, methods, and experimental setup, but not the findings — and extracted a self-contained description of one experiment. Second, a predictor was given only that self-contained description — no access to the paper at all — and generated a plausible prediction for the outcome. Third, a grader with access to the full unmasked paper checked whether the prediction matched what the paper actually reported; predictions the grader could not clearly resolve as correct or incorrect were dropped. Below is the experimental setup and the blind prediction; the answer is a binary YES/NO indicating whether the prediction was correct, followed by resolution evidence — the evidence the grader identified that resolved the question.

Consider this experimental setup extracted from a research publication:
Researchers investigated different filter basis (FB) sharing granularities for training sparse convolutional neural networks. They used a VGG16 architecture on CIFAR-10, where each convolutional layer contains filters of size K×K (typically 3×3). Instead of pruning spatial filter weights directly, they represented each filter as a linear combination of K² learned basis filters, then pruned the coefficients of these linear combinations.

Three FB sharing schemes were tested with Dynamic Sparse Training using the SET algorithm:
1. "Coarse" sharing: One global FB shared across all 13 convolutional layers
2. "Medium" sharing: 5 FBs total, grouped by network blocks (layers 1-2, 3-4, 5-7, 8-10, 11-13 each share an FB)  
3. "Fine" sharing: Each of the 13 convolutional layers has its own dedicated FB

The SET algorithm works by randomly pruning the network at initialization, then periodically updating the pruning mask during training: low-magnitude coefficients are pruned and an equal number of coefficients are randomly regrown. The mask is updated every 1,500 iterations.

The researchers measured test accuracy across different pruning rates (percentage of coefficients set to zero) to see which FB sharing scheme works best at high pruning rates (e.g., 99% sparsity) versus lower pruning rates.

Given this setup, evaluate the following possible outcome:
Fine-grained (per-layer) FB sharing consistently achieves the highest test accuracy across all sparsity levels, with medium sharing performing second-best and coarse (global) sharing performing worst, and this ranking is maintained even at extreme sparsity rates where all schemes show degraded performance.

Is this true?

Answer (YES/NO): NO